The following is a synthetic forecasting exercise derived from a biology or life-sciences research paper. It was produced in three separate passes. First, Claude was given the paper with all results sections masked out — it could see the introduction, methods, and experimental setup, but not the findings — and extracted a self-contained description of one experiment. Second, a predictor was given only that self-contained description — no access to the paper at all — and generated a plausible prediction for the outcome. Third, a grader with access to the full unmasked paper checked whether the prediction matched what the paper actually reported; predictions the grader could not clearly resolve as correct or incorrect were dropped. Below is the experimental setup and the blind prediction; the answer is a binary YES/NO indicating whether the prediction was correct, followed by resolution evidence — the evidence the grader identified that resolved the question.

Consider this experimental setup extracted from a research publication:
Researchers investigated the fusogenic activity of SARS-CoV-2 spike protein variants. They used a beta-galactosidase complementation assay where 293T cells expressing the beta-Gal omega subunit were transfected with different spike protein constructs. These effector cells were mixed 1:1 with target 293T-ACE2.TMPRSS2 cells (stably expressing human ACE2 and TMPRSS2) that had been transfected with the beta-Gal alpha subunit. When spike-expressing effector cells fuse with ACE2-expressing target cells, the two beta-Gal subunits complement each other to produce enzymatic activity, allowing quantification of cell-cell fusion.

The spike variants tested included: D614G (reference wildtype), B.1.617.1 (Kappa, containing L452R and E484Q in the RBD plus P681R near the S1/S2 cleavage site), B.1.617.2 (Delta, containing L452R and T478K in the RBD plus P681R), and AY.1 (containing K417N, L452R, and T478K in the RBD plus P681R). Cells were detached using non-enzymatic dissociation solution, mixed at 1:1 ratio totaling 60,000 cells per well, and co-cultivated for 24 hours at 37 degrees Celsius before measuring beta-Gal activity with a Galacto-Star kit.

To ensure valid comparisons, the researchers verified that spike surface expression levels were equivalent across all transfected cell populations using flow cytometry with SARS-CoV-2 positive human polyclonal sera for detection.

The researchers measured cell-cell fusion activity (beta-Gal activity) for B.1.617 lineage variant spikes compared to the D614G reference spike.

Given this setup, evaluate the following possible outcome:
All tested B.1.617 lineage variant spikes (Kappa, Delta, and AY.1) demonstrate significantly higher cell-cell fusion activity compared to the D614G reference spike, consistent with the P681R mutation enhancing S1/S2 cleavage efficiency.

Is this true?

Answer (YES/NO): NO